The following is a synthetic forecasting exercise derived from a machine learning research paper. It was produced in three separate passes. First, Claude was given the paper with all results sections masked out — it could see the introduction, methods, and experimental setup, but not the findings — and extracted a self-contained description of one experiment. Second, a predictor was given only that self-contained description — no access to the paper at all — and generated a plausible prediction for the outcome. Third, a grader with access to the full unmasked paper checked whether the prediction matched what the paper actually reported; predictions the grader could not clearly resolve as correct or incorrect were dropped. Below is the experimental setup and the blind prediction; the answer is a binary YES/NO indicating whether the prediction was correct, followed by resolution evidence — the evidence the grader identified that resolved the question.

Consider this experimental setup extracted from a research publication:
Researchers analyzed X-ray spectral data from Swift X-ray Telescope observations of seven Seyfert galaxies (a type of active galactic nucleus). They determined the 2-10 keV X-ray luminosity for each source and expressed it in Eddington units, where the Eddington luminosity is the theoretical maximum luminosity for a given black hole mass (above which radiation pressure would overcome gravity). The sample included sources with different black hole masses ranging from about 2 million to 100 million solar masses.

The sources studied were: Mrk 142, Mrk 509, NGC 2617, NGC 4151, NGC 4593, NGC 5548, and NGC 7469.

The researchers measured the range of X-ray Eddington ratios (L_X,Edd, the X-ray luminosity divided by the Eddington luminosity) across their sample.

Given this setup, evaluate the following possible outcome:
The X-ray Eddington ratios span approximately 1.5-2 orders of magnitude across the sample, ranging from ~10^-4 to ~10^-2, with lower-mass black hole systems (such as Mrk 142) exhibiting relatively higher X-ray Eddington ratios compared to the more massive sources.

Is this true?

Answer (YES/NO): NO